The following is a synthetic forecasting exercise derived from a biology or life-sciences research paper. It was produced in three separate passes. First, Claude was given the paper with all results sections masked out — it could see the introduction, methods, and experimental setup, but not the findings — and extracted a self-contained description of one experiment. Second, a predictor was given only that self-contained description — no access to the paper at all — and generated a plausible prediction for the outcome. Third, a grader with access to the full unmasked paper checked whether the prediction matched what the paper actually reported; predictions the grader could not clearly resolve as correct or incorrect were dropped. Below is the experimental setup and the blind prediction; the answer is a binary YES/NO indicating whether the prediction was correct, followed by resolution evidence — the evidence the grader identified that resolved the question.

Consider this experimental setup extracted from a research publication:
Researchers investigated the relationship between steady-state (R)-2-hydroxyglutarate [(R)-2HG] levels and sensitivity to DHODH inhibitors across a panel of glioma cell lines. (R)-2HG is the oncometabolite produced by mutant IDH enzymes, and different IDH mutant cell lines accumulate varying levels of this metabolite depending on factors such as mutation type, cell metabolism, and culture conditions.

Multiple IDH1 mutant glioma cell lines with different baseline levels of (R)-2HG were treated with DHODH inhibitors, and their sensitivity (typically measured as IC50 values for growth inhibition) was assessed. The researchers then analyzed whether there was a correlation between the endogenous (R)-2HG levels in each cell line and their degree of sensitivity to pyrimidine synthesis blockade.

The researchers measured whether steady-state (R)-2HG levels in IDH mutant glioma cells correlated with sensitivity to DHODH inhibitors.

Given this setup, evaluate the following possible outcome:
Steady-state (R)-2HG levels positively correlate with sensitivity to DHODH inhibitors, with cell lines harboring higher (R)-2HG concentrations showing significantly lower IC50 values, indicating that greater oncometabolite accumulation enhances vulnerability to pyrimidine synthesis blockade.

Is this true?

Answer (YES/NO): YES